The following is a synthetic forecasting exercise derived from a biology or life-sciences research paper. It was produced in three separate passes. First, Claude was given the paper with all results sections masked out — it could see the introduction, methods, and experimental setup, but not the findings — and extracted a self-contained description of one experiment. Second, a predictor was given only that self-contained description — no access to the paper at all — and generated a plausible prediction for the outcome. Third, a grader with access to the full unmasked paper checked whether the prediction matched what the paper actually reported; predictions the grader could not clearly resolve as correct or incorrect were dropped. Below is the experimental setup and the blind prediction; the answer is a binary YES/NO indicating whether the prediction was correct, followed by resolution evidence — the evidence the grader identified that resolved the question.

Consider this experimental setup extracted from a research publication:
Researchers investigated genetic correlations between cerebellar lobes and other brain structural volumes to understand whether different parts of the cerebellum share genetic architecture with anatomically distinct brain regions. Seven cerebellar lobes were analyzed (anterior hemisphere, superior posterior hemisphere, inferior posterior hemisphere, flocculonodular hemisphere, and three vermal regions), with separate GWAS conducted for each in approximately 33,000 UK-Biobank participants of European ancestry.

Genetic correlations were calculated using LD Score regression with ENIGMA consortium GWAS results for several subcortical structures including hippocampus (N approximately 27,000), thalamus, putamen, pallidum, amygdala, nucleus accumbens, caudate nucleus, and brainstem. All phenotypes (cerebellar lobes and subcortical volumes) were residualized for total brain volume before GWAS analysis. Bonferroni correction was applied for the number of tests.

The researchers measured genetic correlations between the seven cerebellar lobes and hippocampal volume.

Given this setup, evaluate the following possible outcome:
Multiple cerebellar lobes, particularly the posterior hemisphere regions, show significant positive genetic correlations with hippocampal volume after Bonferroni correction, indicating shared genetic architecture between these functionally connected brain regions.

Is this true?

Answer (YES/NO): NO